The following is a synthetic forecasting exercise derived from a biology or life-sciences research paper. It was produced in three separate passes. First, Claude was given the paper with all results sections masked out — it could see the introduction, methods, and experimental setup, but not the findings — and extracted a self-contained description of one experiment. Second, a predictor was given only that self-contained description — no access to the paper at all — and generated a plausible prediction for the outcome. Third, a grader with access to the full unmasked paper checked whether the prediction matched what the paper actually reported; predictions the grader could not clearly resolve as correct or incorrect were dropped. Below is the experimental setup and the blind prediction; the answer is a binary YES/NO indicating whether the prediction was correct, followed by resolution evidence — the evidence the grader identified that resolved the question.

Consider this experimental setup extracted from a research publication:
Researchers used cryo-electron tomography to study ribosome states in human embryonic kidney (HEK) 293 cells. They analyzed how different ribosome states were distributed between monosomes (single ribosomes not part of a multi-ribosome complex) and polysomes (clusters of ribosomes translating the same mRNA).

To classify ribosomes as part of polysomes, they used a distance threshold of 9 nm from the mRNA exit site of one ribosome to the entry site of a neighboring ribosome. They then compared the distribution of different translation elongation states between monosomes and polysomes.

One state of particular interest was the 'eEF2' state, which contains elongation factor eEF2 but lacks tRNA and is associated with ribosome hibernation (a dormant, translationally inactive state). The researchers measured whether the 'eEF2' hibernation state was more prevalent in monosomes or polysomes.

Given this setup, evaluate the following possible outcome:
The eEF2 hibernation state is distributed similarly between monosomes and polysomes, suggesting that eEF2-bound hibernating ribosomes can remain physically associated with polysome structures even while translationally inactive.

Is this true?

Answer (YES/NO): NO